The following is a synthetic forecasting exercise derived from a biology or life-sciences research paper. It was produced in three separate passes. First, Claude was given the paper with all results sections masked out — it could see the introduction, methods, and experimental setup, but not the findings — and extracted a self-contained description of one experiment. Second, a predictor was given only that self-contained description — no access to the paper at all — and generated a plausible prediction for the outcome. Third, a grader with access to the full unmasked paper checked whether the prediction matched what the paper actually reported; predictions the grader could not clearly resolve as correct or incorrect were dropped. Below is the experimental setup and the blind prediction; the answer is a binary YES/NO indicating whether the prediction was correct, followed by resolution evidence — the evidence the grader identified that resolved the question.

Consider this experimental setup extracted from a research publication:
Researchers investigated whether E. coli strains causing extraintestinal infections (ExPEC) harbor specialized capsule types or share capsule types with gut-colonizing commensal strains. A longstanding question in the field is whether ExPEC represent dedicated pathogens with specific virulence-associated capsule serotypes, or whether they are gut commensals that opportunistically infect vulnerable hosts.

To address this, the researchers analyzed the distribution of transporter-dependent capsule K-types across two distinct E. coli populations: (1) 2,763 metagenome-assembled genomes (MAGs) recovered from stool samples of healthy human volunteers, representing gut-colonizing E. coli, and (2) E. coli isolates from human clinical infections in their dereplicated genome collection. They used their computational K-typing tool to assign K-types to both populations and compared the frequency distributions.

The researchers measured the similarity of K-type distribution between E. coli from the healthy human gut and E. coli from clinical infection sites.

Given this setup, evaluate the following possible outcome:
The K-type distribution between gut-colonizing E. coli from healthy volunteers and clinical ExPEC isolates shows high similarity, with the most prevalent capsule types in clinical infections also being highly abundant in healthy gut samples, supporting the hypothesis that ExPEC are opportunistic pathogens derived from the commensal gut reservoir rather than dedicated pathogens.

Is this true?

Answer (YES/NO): YES